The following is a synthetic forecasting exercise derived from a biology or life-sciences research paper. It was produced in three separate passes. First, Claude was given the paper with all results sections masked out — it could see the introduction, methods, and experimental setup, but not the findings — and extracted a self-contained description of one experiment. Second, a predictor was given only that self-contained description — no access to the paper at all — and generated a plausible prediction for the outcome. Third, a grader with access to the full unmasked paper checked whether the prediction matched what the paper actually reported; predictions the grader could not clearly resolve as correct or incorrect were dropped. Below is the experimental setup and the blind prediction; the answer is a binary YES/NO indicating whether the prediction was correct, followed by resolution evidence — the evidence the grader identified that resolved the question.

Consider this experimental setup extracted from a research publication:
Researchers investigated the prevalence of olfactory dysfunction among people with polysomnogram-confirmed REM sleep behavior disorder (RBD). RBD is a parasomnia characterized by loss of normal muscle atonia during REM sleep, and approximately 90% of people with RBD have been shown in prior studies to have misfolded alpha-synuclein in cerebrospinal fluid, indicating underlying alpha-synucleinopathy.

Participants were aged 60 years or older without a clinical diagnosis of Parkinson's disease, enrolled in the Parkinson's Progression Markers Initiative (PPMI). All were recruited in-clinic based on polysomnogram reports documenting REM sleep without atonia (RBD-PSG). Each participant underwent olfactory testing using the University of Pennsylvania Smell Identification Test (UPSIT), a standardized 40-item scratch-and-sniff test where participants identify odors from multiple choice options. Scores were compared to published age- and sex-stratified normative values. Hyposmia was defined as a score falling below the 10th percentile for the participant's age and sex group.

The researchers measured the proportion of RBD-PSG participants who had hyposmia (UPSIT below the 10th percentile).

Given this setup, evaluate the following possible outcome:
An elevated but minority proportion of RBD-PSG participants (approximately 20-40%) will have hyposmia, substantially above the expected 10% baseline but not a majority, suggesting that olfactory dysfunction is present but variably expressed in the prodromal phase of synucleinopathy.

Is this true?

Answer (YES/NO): NO